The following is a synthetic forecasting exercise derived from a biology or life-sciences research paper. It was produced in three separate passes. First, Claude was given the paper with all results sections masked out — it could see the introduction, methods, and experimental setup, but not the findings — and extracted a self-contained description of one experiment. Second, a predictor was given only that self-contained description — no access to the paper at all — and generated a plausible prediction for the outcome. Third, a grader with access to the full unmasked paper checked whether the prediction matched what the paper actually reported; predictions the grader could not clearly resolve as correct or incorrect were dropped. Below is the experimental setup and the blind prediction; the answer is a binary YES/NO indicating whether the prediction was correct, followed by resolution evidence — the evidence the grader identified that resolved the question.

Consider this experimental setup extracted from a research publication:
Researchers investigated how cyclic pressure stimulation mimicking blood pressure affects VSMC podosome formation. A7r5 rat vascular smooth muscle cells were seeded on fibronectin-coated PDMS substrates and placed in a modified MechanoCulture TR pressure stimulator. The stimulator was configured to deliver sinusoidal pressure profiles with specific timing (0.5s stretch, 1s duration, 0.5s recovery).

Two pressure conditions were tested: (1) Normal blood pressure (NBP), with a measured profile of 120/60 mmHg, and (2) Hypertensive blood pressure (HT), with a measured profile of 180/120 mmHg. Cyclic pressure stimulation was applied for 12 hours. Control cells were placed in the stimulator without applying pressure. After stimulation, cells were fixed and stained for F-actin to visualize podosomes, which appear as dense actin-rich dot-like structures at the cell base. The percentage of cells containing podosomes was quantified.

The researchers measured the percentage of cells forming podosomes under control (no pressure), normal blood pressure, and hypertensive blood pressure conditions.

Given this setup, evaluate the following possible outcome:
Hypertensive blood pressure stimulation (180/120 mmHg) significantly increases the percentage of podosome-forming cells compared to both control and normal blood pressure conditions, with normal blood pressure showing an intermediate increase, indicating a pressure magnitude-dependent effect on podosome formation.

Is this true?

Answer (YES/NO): NO